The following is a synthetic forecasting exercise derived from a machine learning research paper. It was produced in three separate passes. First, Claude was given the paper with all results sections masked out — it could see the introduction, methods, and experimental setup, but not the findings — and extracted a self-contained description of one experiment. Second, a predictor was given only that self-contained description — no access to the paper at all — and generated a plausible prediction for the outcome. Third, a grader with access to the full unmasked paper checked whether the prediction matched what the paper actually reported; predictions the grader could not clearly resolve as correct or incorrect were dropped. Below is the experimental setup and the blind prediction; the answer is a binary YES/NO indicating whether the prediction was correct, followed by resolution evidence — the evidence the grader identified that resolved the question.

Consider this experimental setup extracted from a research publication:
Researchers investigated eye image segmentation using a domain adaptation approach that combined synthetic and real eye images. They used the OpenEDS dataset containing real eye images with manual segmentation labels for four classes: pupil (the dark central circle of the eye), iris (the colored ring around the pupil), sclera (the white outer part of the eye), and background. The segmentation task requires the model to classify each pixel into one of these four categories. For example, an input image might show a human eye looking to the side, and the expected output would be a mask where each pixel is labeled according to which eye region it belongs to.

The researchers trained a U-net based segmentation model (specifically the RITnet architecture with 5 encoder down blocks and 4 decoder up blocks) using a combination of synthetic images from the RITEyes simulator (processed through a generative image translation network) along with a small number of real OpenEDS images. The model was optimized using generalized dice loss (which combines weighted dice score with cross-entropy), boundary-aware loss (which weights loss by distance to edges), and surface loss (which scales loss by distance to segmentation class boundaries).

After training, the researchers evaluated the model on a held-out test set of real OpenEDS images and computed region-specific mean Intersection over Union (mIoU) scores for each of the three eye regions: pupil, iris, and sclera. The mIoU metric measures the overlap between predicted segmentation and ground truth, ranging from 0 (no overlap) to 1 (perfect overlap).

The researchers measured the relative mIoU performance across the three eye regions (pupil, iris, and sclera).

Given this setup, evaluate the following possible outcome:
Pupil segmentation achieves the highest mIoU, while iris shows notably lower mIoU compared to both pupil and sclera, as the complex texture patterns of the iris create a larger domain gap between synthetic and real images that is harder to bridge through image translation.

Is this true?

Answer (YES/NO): NO